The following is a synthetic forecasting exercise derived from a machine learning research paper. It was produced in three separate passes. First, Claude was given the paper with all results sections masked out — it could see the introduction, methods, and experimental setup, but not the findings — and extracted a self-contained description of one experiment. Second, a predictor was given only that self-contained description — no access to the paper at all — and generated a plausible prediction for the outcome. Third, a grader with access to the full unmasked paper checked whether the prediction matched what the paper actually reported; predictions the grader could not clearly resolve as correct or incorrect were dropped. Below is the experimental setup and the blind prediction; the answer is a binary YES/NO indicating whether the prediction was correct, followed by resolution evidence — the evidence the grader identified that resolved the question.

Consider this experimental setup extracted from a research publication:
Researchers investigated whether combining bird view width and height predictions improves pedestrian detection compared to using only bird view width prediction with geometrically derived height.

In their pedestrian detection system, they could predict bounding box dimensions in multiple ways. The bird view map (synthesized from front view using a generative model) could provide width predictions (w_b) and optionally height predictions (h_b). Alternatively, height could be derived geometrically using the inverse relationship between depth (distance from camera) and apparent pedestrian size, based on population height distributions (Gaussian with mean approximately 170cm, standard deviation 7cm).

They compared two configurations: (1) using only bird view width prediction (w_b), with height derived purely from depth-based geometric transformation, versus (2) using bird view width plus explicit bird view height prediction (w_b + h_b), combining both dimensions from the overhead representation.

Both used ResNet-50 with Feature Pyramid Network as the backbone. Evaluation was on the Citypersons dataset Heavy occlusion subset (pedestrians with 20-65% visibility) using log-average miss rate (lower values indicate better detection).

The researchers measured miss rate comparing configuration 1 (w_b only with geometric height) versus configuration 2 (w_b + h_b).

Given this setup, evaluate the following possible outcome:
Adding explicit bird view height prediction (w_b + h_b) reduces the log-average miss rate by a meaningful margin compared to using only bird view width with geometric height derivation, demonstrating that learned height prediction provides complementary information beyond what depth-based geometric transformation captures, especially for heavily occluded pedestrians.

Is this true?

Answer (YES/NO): NO